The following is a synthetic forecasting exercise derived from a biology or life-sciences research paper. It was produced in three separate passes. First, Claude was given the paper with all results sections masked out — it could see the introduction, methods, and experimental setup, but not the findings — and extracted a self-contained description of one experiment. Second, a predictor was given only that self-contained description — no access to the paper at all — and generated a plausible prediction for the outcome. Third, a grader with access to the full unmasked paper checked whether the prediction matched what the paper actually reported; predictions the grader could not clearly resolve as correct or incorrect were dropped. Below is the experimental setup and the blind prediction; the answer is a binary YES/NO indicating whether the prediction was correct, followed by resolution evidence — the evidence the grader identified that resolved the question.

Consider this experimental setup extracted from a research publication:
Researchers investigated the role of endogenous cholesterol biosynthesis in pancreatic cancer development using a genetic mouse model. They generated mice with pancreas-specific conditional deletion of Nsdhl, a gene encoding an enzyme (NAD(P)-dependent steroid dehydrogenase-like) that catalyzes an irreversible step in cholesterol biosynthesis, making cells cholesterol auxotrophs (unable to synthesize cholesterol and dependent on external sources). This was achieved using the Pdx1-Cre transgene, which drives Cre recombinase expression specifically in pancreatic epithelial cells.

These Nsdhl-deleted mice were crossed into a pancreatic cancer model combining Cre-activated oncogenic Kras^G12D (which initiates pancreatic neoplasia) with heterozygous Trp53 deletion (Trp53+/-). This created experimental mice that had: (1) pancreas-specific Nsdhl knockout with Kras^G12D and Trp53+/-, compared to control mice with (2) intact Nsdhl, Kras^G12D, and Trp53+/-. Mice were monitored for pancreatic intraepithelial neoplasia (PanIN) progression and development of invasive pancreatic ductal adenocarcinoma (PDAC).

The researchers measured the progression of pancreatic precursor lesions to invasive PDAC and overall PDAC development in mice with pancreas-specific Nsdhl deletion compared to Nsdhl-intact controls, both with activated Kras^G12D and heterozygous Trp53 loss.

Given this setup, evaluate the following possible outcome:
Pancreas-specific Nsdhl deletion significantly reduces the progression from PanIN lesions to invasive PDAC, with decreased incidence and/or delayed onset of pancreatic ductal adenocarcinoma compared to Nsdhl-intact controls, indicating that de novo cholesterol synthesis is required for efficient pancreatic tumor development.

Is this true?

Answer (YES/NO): YES